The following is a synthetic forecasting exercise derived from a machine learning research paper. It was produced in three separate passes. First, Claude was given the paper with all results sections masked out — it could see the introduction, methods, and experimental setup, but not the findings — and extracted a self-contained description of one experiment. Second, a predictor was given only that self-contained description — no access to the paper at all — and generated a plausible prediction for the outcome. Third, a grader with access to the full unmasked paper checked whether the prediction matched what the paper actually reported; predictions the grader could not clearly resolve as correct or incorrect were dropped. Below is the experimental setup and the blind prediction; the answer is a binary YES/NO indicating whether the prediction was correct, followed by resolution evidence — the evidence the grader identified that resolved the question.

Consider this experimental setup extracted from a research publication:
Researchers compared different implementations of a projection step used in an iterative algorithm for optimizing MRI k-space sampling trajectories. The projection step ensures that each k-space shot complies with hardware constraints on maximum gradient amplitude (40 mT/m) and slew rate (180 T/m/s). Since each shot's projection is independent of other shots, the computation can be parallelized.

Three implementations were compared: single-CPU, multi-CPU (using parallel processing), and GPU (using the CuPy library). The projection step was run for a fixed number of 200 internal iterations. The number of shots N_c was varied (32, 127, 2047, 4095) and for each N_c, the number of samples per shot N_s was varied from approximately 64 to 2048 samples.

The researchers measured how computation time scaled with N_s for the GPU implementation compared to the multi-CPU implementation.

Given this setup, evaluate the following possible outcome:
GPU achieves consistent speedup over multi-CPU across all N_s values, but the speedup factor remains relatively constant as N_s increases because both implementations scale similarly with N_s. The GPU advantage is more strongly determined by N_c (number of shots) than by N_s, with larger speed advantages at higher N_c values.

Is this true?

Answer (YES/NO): NO